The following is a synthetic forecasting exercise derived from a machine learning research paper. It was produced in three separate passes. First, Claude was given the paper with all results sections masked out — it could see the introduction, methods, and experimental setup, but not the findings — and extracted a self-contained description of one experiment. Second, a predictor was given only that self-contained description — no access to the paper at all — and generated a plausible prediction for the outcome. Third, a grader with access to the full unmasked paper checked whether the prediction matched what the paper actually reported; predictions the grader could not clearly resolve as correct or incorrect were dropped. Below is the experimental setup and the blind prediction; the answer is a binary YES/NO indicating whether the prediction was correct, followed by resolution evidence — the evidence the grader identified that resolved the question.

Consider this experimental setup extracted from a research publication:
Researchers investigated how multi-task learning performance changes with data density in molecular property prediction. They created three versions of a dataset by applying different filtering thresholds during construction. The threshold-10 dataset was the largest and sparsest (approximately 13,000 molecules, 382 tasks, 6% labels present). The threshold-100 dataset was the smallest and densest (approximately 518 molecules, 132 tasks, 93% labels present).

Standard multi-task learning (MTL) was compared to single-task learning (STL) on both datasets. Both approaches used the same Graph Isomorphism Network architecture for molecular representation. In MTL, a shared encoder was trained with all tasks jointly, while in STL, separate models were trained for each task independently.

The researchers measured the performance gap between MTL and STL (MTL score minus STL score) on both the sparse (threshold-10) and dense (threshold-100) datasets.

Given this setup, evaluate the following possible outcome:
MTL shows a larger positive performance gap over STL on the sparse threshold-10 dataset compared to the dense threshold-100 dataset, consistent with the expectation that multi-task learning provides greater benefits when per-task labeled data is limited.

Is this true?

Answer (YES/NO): NO